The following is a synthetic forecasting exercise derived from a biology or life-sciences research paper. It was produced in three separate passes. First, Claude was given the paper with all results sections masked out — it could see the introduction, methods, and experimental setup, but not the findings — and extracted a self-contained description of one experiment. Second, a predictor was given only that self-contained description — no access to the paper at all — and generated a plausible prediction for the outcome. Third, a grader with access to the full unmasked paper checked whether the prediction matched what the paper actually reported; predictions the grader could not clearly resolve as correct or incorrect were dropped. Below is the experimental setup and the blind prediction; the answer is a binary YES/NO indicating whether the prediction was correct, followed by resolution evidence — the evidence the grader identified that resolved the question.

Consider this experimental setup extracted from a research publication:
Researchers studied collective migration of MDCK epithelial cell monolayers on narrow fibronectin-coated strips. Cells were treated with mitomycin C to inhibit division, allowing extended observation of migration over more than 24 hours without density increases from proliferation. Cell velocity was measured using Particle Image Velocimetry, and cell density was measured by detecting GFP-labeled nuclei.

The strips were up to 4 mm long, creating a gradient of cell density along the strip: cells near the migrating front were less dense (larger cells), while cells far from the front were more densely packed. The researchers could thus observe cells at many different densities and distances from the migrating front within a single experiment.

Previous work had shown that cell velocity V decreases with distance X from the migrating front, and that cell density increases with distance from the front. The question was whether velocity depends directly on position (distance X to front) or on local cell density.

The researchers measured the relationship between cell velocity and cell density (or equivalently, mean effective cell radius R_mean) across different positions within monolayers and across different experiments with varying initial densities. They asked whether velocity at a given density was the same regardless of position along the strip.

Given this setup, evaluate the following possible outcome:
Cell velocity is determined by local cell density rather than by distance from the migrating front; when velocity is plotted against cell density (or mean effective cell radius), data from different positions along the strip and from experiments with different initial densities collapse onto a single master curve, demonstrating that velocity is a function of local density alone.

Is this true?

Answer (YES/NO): YES